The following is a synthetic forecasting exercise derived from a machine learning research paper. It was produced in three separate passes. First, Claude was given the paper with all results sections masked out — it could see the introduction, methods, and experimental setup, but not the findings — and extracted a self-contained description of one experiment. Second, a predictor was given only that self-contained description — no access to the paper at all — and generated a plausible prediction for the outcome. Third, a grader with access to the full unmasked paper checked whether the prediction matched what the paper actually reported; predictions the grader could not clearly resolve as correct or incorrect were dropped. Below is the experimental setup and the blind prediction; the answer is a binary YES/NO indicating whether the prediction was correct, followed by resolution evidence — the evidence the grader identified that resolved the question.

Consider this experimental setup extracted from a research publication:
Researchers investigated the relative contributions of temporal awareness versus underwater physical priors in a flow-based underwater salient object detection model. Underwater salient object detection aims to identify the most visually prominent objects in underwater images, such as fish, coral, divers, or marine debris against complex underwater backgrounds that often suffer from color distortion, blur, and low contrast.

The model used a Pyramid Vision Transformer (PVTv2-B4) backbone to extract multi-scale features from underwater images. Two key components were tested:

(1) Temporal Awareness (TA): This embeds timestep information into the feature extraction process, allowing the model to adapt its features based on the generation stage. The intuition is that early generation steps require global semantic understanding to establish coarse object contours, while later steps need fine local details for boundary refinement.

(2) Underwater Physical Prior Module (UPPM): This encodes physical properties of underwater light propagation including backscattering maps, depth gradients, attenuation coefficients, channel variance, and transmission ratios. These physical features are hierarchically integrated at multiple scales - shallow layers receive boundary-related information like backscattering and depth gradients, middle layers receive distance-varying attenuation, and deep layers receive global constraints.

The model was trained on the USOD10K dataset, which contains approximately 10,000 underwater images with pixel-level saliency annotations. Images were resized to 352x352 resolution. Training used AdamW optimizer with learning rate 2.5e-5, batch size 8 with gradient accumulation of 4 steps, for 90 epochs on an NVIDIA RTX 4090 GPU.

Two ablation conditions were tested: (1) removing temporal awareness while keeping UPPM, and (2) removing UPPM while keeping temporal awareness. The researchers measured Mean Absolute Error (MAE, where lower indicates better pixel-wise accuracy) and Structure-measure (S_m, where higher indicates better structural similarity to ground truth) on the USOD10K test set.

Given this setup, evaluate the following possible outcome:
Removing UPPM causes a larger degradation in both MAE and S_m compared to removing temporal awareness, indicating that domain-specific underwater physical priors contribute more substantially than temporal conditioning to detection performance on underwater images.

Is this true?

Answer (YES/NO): YES